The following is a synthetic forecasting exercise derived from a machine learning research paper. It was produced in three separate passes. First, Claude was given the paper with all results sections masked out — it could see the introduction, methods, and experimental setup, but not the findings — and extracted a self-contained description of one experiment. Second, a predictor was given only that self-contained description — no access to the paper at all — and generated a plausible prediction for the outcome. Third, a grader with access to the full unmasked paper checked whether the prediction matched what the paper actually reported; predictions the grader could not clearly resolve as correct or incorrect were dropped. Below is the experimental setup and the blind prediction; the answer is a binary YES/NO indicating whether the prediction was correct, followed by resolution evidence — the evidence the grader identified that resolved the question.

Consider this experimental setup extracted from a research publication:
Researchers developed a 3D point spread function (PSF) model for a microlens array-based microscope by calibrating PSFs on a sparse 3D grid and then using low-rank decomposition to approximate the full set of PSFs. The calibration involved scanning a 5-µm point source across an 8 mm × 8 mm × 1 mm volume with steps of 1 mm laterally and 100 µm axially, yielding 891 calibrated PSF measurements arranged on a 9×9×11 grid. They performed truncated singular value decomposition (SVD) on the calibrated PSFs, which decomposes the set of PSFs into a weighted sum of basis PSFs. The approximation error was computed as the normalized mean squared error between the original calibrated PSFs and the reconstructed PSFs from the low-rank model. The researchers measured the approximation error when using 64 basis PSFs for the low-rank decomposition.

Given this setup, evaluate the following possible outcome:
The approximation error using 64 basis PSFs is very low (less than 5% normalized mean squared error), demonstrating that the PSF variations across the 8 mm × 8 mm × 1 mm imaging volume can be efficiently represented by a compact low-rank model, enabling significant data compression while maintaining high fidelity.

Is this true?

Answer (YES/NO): YES